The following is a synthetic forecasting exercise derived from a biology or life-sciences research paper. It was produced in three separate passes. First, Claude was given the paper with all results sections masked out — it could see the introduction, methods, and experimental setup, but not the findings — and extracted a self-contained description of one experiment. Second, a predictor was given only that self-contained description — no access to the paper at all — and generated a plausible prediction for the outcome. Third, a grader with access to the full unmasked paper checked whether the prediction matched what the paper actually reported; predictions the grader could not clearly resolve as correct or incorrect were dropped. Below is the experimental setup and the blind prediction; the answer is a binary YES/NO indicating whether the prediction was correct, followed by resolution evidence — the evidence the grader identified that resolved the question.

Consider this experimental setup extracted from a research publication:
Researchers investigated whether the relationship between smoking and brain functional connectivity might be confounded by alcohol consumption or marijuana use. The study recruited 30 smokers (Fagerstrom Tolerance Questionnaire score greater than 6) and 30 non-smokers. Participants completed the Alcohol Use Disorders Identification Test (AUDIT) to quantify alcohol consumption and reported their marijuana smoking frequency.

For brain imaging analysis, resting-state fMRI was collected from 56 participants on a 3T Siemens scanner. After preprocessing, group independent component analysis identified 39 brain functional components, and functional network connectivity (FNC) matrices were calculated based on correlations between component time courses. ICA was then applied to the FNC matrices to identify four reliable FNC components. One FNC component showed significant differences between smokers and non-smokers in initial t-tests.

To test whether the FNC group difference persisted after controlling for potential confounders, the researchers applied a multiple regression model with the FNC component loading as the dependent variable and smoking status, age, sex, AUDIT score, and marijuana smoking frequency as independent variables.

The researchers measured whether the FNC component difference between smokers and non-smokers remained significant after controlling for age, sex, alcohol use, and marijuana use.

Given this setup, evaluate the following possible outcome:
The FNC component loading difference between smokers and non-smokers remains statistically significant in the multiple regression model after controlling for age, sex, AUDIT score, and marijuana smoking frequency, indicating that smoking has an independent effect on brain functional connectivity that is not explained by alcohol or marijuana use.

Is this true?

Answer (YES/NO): YES